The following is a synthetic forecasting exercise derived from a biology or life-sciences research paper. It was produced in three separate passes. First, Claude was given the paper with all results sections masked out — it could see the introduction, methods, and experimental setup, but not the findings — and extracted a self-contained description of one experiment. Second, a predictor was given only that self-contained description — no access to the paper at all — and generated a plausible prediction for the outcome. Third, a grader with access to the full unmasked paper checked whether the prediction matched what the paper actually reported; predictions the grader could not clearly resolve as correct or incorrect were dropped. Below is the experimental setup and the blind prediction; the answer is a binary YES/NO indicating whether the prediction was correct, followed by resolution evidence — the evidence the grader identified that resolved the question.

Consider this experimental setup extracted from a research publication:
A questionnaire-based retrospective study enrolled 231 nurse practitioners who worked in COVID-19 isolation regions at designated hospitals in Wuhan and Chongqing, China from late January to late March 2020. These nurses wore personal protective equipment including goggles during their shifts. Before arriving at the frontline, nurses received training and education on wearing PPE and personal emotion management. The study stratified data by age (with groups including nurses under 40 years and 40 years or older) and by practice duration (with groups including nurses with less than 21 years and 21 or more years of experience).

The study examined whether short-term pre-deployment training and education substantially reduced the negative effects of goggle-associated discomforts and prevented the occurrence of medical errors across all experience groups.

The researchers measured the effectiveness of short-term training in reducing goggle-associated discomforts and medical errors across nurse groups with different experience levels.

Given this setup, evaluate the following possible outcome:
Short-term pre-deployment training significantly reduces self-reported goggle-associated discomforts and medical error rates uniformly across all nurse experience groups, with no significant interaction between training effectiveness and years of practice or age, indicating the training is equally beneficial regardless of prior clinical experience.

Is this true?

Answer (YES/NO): NO